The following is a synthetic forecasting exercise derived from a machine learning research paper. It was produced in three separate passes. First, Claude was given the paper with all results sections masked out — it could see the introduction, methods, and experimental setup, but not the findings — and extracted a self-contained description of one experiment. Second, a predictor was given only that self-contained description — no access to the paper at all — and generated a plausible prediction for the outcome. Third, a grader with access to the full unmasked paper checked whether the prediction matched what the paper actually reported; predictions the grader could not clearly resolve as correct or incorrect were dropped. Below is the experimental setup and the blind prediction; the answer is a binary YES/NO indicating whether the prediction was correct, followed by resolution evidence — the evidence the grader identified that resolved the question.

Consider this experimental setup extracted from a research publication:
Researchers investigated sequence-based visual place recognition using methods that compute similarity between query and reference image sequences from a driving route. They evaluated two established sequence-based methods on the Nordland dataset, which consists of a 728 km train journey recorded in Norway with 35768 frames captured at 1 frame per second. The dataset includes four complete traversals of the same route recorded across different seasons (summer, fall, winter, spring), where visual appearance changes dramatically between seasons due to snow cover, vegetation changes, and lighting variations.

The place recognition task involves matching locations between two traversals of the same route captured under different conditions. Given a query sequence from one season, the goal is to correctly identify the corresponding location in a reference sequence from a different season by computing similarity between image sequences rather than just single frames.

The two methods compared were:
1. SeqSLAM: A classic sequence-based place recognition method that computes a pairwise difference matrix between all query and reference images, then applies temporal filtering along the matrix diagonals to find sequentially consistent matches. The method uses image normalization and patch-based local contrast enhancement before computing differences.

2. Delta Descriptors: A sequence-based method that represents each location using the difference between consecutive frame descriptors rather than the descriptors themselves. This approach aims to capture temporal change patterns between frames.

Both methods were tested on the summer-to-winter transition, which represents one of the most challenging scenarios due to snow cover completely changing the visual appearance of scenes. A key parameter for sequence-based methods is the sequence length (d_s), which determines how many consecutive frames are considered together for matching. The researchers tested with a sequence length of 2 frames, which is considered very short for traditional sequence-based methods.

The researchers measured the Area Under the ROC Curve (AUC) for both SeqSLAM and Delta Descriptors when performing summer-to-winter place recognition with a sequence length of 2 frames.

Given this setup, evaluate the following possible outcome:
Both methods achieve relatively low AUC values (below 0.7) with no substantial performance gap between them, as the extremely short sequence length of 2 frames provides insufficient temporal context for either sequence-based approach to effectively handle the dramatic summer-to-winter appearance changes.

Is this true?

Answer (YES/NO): NO